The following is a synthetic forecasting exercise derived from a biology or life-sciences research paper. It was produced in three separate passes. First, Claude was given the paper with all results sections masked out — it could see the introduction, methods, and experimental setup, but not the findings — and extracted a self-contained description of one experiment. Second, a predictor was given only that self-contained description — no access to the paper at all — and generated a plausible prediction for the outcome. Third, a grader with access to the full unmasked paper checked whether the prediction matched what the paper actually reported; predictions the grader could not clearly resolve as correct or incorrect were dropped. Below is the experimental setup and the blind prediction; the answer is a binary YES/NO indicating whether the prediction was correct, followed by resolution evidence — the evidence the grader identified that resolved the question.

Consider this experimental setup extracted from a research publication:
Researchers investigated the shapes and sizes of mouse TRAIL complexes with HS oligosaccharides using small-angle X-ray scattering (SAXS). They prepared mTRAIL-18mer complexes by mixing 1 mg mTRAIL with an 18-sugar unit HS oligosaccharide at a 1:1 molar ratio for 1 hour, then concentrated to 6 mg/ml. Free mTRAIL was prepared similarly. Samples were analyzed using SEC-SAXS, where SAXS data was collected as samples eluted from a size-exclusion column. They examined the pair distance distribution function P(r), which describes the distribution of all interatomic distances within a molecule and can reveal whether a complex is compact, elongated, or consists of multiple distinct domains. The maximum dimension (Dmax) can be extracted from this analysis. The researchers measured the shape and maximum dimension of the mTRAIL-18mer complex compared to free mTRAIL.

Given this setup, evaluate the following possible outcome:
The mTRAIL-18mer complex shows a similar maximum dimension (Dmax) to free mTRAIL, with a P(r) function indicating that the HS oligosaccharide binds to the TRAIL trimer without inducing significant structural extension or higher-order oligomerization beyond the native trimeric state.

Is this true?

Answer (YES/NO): NO